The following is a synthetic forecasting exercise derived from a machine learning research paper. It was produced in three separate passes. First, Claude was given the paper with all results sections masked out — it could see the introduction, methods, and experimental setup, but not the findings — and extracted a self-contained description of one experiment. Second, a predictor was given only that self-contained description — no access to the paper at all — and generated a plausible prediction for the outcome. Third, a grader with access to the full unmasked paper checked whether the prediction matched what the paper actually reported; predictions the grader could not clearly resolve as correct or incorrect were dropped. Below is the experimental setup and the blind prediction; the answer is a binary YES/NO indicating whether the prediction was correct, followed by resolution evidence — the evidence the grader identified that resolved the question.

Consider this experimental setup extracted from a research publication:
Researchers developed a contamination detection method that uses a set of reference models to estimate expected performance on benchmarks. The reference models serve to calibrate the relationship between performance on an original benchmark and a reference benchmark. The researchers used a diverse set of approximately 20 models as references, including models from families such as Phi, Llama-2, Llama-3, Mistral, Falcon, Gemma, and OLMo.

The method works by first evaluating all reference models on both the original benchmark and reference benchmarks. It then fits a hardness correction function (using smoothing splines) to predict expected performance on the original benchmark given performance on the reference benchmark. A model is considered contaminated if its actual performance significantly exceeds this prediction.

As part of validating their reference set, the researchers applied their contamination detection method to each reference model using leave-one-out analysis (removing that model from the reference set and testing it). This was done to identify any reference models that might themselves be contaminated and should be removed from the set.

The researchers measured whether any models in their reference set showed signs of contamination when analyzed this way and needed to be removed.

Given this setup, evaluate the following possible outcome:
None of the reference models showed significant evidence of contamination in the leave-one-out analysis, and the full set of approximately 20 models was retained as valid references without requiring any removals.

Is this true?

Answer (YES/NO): NO